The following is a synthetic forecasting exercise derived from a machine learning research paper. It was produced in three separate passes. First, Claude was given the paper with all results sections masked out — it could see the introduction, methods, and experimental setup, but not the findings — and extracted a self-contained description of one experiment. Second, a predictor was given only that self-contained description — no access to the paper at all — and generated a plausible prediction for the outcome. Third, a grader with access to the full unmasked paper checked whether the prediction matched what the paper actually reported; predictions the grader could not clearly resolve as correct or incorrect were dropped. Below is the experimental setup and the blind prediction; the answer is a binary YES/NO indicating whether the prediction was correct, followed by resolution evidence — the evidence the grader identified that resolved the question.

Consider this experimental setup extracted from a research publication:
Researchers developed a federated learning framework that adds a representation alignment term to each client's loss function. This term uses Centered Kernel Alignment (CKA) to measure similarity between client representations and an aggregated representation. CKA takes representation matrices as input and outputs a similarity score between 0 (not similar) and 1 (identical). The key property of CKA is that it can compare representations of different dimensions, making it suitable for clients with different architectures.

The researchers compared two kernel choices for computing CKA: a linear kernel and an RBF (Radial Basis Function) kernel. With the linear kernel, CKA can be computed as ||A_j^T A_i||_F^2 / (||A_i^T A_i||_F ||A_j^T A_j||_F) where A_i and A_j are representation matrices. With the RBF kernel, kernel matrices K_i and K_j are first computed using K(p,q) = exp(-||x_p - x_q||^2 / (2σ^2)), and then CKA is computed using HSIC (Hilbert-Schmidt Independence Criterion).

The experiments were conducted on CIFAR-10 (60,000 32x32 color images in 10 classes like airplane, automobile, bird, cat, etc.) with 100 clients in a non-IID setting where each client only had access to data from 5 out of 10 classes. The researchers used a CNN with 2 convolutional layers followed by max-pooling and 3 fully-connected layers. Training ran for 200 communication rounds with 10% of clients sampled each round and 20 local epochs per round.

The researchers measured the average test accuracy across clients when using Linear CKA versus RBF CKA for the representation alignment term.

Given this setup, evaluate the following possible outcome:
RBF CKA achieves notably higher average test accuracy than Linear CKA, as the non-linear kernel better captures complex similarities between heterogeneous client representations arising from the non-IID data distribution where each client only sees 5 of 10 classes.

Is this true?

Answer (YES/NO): NO